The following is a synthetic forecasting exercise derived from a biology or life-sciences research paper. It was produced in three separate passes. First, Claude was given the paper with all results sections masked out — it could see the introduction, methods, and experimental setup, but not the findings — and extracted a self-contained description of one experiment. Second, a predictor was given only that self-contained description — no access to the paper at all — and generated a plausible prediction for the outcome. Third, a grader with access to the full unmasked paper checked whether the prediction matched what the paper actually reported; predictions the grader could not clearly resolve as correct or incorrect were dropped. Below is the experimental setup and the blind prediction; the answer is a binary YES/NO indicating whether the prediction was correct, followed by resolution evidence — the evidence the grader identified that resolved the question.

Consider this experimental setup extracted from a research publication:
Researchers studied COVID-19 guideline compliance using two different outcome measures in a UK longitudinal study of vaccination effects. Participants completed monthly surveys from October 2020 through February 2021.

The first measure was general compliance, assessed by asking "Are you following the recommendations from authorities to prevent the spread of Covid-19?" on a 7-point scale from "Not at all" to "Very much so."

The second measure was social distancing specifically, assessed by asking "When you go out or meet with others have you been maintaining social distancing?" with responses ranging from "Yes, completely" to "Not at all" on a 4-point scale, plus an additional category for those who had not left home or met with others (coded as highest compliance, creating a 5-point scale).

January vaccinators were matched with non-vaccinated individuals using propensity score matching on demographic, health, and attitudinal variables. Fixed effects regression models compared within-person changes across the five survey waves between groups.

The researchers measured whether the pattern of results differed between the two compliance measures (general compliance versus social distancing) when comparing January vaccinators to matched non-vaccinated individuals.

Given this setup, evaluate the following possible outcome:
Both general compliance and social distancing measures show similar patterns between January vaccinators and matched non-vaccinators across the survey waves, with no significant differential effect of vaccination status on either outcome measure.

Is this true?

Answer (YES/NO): NO